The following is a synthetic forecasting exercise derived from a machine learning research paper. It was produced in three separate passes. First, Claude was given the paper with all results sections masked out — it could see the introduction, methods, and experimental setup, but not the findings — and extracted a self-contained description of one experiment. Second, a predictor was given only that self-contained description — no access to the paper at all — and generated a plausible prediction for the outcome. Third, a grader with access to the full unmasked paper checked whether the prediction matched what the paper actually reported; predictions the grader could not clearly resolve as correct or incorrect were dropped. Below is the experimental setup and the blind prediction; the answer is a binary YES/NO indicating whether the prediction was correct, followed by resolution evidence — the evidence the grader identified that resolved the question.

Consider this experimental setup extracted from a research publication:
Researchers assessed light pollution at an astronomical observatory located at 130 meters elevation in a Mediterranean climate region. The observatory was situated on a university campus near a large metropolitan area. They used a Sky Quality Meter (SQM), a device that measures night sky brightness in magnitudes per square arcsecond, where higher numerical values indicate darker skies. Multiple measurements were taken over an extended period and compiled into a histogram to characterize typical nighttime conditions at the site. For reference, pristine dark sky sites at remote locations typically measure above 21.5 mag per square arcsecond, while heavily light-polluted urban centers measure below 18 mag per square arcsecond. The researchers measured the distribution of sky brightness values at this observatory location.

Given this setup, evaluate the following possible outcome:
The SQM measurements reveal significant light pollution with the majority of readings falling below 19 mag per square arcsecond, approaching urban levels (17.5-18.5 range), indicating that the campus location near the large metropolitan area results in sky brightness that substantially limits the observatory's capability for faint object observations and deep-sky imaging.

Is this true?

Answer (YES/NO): NO